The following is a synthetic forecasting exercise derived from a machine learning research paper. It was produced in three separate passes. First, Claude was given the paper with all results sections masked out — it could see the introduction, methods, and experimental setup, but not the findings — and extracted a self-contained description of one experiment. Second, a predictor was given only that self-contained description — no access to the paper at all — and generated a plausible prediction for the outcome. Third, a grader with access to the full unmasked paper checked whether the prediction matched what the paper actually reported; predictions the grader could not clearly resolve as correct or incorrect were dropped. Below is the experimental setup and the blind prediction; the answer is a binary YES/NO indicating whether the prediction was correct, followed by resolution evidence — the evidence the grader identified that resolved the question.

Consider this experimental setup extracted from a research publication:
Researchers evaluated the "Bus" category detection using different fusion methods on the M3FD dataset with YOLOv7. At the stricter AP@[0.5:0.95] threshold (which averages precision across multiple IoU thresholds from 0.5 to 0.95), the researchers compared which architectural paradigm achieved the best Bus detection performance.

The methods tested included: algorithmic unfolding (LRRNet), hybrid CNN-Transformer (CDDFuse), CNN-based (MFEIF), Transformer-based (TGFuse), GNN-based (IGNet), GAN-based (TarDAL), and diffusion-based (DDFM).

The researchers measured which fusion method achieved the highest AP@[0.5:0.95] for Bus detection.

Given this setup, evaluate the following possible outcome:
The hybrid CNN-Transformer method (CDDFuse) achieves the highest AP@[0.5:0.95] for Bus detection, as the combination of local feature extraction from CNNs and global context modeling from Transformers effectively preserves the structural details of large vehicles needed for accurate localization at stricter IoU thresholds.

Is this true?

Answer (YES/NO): NO